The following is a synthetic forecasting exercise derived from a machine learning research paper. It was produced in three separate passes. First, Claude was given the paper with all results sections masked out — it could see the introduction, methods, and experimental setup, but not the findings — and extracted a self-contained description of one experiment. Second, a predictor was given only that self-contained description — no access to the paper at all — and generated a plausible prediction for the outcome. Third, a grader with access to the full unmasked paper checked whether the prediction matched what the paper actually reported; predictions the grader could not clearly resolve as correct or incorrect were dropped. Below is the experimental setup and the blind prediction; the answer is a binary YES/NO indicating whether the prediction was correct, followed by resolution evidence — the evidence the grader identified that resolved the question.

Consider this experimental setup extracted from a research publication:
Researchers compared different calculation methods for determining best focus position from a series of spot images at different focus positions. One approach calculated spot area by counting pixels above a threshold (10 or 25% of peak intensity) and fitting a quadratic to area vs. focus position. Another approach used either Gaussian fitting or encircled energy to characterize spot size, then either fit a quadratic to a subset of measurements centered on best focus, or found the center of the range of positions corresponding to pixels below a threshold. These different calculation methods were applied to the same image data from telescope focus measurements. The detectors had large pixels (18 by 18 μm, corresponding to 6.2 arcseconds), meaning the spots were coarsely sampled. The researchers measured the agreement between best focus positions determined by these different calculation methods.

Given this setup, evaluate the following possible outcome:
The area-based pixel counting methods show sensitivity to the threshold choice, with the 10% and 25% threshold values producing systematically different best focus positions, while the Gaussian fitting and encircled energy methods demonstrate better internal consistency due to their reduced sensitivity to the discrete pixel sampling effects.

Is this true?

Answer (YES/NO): NO